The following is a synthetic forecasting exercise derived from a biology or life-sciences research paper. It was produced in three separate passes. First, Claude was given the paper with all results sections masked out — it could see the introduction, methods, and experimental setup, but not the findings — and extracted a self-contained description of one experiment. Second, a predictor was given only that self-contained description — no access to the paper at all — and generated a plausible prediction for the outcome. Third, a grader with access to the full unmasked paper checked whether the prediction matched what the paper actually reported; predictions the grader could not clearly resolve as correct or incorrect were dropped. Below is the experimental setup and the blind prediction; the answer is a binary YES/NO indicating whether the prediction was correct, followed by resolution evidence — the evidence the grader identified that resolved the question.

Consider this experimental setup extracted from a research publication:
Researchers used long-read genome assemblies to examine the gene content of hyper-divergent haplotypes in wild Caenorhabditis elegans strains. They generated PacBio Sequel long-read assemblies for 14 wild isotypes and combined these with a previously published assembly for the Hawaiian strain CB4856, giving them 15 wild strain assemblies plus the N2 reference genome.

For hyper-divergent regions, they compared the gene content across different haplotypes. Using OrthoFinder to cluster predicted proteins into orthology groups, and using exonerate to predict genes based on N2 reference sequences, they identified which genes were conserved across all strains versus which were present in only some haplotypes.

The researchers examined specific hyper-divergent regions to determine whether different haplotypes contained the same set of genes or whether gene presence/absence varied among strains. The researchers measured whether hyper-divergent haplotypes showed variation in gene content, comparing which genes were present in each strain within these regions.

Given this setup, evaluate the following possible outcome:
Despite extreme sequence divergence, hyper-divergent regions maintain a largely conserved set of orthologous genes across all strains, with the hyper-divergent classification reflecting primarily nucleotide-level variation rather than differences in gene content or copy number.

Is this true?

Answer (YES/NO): NO